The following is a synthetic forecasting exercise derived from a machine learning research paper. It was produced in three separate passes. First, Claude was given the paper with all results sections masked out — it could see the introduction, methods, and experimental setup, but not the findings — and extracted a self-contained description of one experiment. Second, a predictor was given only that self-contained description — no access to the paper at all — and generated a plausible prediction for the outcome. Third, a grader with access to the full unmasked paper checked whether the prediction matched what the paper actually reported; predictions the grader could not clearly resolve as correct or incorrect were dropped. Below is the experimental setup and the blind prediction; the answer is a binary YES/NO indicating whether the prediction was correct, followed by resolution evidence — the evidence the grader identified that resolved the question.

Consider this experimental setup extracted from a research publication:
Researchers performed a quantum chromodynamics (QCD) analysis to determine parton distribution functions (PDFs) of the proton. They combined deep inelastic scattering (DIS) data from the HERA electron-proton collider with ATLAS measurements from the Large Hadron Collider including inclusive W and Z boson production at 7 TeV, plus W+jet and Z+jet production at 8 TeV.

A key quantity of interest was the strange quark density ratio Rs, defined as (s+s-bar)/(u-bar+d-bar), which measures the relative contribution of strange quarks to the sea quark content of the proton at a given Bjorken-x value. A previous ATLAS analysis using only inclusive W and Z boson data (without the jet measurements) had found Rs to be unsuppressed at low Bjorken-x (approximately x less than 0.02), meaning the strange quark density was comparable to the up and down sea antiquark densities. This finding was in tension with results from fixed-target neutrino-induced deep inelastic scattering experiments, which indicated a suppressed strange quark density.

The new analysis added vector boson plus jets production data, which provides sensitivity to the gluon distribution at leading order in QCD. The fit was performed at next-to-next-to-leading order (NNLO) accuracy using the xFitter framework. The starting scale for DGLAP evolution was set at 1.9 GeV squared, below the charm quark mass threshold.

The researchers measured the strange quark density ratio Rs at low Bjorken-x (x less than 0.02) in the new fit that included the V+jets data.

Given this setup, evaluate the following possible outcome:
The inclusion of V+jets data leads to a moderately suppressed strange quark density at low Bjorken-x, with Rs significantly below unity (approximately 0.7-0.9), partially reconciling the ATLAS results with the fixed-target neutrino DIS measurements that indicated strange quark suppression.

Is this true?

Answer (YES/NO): NO